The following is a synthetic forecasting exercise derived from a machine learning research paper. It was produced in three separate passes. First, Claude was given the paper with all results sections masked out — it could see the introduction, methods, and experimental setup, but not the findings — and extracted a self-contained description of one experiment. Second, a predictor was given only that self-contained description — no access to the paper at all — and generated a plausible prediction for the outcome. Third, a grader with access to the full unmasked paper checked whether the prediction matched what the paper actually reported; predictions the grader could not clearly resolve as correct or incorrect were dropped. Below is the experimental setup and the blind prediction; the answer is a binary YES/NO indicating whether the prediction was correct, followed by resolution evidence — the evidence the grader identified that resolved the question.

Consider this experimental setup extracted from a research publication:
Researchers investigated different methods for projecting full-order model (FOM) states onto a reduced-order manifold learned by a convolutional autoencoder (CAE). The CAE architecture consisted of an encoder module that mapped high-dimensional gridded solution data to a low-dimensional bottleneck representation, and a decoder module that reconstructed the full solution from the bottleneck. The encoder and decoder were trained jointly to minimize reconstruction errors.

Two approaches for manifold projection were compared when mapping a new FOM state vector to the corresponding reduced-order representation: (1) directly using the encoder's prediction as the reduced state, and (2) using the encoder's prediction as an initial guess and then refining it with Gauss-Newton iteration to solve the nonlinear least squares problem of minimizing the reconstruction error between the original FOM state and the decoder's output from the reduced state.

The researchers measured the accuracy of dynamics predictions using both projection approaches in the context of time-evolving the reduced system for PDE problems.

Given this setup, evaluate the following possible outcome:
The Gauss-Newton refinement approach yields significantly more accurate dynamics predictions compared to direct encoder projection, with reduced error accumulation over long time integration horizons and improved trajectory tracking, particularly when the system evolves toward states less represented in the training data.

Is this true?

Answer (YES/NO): NO